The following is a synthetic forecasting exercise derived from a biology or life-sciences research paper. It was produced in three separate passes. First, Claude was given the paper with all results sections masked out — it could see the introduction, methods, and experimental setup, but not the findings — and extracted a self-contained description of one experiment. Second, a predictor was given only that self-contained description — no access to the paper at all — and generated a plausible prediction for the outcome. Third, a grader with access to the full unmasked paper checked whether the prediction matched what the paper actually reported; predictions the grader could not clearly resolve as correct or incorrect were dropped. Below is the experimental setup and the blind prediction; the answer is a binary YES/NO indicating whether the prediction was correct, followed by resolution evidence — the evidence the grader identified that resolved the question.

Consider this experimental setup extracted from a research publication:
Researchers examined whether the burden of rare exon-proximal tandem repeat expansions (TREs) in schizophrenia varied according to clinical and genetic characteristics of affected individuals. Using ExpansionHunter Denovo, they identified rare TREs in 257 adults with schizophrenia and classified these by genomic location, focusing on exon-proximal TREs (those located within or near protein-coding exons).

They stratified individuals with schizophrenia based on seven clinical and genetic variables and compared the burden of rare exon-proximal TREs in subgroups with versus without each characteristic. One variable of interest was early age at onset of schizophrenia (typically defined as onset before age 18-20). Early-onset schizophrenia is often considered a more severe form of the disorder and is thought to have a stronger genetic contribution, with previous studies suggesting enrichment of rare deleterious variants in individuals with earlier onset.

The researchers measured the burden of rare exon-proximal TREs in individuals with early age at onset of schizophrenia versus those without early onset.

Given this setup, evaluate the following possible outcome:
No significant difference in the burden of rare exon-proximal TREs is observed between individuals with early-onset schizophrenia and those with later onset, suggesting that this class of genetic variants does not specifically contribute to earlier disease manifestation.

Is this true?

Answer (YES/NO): NO